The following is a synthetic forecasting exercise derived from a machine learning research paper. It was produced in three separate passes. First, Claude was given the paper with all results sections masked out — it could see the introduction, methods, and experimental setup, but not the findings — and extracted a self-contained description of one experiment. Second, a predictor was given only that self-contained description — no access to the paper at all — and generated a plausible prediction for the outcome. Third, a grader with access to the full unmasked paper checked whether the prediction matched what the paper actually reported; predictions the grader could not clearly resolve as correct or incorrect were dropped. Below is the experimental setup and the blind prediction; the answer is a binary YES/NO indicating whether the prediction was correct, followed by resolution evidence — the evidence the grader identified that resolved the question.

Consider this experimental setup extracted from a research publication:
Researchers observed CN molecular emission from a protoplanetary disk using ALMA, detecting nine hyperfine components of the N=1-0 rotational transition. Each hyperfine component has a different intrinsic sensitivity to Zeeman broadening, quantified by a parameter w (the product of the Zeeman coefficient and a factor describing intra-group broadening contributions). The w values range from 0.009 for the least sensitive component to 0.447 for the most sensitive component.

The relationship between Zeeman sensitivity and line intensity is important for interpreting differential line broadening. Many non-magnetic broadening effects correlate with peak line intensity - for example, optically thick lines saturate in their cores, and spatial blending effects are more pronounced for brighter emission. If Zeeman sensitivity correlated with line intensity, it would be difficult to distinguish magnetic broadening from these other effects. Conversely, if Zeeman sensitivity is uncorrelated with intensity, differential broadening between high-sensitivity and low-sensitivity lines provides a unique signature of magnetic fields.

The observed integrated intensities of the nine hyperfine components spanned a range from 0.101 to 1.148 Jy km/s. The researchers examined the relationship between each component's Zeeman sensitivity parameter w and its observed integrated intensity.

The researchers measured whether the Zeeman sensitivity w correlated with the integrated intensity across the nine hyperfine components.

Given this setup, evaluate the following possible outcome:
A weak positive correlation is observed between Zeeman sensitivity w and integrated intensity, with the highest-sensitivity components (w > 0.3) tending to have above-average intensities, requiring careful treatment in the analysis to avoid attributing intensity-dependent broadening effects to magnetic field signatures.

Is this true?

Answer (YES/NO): NO